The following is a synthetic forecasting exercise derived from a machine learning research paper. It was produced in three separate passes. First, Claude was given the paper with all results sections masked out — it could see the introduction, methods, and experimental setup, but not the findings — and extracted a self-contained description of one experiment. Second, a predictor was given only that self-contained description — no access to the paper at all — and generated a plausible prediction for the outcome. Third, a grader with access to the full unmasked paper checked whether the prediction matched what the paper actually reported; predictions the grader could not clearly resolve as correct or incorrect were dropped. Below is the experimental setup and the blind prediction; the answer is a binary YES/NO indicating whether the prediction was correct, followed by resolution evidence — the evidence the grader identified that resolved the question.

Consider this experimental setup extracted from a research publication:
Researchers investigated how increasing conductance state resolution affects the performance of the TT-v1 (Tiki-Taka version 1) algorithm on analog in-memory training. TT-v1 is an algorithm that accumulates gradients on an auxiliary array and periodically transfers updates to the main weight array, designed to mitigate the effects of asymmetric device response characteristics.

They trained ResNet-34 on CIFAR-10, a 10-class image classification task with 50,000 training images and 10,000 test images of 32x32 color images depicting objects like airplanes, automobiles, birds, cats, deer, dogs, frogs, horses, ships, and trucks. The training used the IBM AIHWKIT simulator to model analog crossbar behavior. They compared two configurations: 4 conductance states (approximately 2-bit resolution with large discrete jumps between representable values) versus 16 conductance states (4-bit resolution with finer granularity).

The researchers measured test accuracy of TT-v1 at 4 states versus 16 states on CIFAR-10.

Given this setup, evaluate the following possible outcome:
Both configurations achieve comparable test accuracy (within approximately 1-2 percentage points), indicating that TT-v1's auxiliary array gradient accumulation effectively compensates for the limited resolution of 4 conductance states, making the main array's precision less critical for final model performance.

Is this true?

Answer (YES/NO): NO